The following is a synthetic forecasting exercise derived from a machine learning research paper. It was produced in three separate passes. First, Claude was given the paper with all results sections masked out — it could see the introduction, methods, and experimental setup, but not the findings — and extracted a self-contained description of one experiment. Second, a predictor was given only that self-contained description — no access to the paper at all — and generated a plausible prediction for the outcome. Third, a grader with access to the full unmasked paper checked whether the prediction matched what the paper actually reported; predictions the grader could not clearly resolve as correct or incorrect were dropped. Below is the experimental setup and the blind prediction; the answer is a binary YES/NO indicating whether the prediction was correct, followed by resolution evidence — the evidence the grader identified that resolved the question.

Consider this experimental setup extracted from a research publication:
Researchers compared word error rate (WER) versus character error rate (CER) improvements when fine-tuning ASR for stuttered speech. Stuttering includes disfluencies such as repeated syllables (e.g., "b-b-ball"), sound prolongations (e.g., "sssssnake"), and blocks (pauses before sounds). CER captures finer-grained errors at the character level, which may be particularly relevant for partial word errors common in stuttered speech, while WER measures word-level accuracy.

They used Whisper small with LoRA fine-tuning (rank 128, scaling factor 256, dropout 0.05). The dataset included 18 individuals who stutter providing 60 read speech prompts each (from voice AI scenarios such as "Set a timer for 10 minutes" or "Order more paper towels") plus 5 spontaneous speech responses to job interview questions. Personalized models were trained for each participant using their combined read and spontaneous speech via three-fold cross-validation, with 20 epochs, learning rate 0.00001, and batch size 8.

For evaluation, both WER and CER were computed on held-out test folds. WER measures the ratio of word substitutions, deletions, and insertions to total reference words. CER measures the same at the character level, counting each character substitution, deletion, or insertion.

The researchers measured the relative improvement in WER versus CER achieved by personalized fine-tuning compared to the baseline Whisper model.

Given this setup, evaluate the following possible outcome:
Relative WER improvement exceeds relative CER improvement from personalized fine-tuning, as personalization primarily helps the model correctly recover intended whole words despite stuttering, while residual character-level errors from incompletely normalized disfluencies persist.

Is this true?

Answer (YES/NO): NO